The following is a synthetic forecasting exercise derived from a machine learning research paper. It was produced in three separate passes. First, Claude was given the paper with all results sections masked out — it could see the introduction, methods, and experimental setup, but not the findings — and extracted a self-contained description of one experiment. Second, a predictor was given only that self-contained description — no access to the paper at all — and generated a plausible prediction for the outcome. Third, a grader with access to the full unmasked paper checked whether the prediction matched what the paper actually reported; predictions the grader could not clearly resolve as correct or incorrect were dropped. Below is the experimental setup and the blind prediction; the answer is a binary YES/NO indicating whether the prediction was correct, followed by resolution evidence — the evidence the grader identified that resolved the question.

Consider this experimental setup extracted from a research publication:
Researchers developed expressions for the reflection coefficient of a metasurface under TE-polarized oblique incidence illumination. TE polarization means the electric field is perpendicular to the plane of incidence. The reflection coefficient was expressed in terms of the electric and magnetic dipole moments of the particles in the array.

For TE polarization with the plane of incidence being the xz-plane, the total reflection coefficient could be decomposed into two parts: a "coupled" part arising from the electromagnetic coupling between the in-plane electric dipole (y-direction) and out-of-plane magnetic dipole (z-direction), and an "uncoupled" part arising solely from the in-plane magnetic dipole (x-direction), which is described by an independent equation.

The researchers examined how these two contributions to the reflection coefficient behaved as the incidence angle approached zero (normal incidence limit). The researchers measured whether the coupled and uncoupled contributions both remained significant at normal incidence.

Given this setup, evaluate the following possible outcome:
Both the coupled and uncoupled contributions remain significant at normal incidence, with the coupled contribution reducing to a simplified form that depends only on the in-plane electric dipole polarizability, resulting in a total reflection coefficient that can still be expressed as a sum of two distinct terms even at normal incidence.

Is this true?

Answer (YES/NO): NO